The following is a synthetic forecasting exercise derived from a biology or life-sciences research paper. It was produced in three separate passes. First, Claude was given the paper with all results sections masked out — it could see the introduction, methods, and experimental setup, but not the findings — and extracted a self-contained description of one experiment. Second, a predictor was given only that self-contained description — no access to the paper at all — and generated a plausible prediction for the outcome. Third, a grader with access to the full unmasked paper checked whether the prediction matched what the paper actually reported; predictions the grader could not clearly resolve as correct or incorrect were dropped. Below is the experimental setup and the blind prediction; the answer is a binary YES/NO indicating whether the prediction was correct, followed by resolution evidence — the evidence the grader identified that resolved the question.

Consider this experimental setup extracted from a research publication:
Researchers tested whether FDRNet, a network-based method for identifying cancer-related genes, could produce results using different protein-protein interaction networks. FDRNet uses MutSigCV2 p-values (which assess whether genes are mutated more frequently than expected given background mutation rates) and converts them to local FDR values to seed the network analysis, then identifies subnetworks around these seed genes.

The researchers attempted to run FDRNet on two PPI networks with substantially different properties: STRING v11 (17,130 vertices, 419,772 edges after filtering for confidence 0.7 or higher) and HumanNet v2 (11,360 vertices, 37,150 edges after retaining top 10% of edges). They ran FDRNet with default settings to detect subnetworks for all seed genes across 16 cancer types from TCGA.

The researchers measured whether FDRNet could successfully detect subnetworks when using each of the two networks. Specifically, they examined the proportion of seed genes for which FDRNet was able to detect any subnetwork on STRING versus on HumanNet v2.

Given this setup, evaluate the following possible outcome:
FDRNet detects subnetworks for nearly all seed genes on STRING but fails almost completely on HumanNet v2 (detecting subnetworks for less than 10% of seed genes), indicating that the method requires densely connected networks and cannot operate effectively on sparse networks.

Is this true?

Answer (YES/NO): YES